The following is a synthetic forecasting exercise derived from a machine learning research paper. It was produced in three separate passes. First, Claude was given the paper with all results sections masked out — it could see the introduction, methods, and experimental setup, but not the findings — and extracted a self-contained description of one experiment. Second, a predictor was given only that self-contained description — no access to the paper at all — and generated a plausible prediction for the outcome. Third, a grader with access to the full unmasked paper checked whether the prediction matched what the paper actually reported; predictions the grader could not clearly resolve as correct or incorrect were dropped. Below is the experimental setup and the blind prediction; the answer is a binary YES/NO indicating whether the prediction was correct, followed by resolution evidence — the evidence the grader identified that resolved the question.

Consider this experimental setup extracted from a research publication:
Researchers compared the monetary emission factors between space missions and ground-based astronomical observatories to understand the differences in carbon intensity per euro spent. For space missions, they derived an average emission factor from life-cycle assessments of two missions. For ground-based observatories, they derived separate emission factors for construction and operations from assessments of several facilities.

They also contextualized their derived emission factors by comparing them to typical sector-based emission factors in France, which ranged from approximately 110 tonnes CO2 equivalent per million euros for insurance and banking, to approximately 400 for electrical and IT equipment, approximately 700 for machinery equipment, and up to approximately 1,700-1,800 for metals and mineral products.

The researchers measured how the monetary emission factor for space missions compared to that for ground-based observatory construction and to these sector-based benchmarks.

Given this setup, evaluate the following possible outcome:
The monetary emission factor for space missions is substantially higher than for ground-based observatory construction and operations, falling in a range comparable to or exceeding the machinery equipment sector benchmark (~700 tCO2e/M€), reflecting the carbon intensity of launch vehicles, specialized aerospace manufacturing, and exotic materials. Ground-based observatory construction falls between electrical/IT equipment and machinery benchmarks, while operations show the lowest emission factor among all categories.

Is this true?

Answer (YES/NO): NO